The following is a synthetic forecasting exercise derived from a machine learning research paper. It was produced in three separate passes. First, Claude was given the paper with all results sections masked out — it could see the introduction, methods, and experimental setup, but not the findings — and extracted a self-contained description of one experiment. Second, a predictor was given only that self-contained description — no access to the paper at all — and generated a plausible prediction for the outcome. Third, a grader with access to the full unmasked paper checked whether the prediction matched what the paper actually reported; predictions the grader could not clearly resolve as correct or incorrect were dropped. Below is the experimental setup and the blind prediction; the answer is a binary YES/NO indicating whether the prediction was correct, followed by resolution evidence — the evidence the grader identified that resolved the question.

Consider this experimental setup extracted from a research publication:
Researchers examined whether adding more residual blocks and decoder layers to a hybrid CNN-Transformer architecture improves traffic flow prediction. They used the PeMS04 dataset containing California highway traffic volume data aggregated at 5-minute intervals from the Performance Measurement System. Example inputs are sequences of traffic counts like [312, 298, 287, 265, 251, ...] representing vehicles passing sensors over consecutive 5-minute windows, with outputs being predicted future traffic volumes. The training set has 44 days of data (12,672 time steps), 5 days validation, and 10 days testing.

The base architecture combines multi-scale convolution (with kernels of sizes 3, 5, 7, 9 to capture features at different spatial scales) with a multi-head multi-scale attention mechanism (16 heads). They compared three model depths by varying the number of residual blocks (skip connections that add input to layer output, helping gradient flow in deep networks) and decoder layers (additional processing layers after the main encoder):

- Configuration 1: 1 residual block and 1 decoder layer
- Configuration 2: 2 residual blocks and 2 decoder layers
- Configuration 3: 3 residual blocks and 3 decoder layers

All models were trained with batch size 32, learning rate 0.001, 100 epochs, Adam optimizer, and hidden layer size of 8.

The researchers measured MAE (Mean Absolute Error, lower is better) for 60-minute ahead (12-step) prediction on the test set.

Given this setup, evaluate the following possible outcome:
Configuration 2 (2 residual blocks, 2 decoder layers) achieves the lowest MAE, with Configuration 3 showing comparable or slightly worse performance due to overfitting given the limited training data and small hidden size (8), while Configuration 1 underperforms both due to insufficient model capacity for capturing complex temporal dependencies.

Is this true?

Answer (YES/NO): NO